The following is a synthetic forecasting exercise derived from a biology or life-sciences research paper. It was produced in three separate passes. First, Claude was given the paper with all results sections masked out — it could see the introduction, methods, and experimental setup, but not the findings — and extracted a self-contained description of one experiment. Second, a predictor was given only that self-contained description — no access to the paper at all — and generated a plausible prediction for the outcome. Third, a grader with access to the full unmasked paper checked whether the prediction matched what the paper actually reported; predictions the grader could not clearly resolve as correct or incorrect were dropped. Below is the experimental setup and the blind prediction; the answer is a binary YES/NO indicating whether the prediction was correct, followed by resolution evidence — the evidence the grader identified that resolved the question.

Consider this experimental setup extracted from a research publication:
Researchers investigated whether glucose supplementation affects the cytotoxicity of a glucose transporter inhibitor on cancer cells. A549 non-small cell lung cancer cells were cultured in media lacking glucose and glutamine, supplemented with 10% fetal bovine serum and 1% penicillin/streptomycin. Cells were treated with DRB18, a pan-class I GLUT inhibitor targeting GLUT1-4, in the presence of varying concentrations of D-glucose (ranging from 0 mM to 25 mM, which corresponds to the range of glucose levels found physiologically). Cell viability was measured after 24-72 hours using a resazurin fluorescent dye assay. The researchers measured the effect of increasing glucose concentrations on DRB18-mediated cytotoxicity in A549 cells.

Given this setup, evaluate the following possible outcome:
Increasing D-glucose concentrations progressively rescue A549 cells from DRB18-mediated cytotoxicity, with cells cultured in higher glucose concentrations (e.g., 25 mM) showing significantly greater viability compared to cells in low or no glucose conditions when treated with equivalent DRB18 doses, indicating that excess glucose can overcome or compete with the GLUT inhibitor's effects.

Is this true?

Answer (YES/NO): NO